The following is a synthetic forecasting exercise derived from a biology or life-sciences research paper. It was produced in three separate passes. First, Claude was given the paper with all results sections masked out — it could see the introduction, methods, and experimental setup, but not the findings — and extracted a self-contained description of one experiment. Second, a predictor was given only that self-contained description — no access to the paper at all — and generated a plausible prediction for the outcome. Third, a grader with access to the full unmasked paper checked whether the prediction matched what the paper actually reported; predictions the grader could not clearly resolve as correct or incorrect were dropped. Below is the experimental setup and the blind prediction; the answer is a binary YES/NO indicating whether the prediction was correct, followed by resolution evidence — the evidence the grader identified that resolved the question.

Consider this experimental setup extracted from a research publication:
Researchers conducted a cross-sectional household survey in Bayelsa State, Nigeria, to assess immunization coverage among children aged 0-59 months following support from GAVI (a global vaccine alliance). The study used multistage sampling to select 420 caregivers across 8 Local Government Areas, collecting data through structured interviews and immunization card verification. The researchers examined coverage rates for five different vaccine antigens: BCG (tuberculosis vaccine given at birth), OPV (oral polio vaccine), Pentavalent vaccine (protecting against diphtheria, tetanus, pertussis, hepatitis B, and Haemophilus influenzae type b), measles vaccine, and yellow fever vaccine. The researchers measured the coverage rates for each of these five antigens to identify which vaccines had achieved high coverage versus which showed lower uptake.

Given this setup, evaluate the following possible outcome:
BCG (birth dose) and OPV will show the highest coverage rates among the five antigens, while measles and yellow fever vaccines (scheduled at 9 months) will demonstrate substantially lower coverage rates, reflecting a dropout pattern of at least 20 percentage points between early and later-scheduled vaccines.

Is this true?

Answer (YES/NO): YES